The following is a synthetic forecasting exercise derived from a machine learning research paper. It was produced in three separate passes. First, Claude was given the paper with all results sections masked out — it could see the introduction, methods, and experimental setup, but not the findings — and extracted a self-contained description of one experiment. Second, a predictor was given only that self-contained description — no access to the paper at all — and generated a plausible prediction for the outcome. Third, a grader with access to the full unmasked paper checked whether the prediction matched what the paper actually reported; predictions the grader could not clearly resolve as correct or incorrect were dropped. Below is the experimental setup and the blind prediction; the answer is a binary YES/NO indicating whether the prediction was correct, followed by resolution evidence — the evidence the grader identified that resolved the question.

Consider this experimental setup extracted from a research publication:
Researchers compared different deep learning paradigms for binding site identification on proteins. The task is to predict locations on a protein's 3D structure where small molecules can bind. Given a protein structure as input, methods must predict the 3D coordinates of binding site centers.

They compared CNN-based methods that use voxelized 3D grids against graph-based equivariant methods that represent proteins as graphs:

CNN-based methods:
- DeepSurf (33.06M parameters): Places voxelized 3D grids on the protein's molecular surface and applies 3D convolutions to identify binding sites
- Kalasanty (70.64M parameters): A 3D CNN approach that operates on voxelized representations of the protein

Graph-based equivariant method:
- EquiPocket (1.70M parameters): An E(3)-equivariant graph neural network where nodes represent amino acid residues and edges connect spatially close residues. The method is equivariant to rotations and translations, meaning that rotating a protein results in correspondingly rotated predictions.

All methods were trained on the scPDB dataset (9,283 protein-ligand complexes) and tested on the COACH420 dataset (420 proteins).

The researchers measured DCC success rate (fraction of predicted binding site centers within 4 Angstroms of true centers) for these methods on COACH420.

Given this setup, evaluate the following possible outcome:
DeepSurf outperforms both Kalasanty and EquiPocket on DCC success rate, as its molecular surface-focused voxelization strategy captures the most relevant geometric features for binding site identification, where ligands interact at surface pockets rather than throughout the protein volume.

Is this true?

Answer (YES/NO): NO